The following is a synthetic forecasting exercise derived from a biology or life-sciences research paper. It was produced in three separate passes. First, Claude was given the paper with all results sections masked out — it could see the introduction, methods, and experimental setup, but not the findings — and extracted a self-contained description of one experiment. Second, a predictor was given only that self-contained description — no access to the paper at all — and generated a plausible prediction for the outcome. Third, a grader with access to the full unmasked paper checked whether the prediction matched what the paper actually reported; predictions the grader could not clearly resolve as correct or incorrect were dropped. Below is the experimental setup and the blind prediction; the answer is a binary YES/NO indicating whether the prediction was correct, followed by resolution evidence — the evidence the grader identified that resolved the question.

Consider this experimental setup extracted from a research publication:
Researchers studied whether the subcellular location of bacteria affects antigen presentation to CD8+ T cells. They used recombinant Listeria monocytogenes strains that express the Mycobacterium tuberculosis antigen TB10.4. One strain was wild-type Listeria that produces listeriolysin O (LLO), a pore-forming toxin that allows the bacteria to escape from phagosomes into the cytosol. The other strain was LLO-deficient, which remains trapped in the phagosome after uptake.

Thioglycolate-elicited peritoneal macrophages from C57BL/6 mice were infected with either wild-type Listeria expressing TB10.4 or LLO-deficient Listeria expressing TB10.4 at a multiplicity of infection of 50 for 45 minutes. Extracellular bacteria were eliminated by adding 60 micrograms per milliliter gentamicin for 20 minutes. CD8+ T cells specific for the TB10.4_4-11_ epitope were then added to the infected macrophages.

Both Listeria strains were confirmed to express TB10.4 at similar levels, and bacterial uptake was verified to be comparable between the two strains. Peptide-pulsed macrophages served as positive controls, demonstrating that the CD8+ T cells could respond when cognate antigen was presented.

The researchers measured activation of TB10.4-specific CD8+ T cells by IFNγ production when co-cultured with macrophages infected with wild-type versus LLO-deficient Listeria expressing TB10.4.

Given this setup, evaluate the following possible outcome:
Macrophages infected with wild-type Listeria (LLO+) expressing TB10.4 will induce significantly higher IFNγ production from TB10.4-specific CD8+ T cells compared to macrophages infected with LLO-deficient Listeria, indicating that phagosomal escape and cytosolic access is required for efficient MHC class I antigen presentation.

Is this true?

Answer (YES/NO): YES